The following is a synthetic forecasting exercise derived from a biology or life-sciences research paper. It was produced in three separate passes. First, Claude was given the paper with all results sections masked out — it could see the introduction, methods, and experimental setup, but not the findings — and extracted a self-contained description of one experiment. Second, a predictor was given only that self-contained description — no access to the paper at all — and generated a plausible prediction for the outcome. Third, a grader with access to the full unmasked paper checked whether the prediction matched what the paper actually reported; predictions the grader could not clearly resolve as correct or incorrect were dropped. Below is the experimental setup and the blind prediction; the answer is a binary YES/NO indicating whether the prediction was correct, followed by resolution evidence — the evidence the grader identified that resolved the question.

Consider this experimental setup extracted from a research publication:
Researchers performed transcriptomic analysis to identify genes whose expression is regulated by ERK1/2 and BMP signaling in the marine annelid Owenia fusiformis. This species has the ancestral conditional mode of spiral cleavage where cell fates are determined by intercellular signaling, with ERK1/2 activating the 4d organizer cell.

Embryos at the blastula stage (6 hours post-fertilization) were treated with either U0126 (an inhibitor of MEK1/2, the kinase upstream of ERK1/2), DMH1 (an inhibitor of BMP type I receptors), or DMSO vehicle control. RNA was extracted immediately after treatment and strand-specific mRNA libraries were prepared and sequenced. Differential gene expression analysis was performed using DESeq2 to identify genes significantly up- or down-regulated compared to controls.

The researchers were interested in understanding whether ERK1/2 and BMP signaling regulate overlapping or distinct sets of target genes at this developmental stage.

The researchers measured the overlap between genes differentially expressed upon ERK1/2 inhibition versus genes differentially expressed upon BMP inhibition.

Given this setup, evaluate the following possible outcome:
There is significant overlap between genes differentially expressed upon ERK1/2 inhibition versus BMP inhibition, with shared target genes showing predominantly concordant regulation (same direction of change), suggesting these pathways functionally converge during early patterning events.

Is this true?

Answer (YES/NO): YES